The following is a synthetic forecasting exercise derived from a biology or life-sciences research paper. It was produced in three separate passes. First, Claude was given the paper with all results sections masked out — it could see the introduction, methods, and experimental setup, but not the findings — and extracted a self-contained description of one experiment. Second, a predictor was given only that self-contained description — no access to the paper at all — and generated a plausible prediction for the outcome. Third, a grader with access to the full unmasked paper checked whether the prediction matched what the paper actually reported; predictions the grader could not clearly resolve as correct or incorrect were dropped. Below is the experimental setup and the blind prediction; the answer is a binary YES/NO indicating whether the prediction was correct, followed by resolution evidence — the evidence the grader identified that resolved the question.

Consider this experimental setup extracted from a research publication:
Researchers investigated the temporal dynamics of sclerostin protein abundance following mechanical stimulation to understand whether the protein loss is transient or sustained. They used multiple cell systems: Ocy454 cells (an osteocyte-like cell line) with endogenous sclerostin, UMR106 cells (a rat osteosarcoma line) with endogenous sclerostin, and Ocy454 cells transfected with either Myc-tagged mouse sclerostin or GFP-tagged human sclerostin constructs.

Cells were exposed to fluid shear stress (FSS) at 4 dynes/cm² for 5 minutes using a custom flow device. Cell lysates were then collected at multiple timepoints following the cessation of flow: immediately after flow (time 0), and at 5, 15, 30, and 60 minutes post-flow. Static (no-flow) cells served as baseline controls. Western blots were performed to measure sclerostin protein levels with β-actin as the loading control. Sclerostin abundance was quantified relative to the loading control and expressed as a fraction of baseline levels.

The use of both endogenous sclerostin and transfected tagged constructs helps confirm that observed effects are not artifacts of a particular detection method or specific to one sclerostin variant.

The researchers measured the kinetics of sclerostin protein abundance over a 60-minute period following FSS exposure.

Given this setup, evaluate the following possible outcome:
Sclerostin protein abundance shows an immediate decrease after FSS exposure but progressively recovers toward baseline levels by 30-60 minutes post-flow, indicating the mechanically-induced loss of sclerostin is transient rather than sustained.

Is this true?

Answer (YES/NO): YES